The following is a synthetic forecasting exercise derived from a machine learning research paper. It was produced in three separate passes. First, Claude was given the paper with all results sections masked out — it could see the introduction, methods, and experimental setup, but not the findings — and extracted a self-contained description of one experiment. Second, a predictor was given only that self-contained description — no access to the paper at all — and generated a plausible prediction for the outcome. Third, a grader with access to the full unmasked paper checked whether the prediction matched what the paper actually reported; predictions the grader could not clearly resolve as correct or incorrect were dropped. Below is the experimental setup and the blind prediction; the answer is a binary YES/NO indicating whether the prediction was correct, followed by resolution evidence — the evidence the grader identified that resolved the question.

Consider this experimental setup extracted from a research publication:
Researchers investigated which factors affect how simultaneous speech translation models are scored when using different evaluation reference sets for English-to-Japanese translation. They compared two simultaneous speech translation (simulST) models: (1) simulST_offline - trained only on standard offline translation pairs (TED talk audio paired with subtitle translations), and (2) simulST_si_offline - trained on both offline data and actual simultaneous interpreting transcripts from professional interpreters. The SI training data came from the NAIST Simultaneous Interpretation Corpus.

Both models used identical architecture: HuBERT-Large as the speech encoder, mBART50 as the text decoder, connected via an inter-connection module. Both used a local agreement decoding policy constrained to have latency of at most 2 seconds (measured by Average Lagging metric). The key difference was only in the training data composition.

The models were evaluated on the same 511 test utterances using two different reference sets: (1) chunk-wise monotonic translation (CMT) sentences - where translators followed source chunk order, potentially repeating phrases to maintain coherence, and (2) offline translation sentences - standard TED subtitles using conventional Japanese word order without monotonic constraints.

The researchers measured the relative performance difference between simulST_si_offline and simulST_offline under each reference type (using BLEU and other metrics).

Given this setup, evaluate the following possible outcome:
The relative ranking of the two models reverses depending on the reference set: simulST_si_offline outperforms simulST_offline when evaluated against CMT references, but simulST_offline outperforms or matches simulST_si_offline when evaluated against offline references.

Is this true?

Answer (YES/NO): YES